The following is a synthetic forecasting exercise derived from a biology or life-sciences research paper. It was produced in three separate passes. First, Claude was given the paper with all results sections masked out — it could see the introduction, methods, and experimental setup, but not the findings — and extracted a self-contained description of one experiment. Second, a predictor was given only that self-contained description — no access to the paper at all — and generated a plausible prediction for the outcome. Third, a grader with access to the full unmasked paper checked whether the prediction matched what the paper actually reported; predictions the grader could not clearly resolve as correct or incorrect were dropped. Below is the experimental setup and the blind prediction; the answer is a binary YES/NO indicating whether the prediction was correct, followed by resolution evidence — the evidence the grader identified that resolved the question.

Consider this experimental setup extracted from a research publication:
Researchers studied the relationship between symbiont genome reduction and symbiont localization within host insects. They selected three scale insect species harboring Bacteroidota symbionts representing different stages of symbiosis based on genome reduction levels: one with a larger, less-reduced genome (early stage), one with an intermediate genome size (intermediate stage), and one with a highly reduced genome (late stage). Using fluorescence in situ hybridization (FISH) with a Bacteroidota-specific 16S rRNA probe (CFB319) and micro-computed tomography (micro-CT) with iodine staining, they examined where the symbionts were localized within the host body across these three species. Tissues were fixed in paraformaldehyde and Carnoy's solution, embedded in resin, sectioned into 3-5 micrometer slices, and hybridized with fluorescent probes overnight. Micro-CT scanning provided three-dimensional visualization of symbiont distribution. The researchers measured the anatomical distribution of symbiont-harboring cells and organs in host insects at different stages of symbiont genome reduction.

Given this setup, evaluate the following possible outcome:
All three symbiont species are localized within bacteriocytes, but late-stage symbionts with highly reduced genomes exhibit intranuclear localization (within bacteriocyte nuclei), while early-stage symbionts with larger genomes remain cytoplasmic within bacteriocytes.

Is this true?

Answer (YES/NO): NO